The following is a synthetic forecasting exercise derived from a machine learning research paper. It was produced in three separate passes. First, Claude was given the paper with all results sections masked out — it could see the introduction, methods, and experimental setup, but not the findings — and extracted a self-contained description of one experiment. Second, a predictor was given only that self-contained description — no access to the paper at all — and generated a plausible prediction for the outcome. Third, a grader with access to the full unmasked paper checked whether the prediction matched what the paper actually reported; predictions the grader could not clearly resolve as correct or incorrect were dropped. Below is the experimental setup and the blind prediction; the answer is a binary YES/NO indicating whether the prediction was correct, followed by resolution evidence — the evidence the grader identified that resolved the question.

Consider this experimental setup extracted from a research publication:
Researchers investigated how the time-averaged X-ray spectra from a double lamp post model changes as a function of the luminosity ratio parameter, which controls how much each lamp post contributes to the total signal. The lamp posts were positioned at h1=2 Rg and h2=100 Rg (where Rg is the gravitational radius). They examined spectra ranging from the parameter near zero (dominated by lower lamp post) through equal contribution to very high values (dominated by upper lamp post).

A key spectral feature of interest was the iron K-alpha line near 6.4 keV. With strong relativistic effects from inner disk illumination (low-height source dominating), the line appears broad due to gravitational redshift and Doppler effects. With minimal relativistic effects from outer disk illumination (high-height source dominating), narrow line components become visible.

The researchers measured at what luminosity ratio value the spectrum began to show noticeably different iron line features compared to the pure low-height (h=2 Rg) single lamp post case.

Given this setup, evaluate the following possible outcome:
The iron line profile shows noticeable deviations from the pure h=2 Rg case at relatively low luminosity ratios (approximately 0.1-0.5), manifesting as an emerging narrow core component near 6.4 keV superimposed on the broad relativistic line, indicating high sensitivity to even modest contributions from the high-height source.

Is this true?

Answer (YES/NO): NO